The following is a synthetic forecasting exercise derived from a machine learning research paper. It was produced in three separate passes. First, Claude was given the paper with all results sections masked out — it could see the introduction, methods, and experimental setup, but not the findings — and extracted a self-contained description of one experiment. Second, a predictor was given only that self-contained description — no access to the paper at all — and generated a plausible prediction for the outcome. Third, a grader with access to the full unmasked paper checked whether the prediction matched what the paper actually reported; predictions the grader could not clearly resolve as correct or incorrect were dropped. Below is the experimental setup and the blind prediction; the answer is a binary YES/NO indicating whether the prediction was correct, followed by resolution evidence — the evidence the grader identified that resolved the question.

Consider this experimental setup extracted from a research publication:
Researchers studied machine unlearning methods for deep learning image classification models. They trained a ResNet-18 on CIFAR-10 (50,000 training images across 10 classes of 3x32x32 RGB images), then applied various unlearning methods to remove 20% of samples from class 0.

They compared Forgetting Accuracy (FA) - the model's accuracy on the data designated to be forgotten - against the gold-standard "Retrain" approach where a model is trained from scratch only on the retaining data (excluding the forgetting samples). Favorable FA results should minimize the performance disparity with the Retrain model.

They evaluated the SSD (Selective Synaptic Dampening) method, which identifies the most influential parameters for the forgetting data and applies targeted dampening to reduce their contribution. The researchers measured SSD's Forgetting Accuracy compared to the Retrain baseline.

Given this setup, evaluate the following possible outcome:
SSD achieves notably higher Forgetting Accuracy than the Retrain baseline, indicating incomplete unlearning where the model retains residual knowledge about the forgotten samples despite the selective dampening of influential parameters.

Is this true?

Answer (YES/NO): NO